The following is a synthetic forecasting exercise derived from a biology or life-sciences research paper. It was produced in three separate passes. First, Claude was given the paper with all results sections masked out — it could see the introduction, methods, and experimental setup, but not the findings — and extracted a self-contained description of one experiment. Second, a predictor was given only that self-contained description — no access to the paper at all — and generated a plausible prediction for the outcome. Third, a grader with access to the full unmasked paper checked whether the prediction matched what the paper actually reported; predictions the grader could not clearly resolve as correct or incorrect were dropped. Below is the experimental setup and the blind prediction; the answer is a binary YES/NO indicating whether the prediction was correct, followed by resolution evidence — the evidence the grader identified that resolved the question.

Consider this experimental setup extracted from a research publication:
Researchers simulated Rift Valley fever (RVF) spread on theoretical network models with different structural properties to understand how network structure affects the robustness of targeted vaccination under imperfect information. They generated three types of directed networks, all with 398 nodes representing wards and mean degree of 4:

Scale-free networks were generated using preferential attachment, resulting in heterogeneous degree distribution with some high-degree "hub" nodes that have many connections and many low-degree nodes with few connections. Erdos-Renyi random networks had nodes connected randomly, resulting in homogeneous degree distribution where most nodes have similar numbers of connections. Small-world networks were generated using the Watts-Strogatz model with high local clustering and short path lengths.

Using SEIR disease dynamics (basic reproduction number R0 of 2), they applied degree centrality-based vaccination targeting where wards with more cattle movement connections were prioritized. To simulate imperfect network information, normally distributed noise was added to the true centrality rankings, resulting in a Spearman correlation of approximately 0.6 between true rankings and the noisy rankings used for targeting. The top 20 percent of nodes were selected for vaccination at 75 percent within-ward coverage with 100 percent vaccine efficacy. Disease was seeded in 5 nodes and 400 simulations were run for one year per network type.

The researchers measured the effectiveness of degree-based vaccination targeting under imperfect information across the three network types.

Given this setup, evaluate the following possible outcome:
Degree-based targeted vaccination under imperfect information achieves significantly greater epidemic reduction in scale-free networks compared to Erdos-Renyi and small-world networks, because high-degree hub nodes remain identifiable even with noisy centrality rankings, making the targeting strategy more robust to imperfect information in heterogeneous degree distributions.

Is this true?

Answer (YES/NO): NO